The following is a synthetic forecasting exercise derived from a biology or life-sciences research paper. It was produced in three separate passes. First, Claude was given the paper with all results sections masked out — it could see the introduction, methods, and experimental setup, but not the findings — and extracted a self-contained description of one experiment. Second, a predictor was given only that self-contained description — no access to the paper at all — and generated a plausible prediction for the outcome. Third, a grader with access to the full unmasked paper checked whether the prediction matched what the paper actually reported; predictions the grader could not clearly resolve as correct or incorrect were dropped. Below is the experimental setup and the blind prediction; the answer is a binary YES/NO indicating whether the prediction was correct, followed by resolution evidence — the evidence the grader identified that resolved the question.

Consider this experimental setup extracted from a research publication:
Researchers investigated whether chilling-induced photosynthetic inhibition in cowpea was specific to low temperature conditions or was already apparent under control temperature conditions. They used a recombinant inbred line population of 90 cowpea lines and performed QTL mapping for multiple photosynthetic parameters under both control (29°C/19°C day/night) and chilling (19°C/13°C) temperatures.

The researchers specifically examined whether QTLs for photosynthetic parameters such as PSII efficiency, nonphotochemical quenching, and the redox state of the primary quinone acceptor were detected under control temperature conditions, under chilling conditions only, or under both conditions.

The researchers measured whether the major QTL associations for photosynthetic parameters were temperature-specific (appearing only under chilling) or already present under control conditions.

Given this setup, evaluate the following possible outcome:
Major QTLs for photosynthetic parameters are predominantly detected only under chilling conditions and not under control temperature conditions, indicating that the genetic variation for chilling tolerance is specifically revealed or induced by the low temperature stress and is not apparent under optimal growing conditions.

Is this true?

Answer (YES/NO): NO